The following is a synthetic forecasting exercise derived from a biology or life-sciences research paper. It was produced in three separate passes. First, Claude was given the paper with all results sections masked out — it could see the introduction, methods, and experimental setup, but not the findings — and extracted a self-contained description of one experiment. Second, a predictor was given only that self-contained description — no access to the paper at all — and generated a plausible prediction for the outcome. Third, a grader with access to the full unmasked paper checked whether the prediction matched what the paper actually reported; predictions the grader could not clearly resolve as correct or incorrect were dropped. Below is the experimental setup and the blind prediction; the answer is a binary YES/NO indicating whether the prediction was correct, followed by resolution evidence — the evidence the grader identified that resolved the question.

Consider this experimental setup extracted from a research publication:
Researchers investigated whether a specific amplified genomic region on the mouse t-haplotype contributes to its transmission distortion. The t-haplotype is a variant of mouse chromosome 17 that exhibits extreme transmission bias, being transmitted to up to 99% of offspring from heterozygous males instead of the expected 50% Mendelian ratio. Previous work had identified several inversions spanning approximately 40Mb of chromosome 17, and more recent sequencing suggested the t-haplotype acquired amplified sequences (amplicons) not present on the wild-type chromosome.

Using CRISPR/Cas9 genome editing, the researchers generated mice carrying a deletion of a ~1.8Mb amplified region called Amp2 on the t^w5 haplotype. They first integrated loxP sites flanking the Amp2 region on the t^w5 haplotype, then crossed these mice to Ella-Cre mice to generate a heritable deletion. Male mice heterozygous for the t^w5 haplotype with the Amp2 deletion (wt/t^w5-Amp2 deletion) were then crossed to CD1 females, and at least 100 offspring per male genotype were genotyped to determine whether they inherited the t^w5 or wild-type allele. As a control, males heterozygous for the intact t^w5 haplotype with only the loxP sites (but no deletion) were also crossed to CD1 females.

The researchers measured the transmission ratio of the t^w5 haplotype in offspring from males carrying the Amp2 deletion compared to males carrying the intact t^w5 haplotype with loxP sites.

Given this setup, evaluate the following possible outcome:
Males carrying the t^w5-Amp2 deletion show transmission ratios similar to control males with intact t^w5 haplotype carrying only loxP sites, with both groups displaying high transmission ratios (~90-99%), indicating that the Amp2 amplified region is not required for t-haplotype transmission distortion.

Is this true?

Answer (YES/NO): NO